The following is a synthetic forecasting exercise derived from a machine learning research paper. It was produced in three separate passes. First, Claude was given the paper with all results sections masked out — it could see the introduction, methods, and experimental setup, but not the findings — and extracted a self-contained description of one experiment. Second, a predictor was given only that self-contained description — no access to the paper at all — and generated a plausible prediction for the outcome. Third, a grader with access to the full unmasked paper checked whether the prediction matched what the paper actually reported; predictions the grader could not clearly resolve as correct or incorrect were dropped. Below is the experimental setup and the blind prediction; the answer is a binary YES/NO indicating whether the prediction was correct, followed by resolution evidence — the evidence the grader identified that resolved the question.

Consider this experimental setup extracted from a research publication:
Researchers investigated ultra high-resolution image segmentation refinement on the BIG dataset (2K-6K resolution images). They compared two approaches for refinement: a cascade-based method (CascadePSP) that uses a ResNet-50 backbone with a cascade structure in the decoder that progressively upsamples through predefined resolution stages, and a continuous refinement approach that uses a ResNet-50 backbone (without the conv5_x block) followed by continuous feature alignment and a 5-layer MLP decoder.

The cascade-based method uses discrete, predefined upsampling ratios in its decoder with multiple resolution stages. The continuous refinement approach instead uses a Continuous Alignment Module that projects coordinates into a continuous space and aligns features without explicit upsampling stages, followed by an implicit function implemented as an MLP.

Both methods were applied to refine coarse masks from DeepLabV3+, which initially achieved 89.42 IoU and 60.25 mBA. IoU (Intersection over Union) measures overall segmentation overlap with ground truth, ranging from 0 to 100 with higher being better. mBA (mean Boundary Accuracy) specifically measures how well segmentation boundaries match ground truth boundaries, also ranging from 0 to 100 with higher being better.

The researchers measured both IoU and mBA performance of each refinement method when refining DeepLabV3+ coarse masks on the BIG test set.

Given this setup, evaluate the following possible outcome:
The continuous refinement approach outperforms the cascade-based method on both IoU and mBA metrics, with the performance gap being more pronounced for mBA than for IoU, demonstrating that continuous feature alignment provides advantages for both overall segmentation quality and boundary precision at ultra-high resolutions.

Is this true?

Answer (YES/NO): NO